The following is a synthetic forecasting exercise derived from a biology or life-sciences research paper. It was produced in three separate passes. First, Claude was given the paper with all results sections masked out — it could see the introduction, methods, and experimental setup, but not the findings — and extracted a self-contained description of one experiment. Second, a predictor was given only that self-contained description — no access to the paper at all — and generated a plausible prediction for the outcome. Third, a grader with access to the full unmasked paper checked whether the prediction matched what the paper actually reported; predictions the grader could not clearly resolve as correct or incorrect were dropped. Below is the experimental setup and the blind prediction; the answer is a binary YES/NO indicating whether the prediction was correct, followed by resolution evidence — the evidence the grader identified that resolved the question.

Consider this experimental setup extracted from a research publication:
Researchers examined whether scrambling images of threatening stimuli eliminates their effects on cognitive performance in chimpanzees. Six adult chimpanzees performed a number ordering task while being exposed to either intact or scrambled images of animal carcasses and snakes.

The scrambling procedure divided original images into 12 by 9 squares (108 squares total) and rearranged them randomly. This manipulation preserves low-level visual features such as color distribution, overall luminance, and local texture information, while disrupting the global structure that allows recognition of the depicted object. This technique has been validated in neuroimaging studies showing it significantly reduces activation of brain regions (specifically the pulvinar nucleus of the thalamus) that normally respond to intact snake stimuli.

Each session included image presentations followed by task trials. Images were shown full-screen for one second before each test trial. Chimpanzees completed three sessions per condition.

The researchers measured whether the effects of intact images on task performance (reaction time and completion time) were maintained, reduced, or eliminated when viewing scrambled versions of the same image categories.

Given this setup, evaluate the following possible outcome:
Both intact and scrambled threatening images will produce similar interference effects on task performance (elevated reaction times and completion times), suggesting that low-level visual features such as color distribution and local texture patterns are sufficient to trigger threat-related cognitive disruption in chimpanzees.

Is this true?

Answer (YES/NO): NO